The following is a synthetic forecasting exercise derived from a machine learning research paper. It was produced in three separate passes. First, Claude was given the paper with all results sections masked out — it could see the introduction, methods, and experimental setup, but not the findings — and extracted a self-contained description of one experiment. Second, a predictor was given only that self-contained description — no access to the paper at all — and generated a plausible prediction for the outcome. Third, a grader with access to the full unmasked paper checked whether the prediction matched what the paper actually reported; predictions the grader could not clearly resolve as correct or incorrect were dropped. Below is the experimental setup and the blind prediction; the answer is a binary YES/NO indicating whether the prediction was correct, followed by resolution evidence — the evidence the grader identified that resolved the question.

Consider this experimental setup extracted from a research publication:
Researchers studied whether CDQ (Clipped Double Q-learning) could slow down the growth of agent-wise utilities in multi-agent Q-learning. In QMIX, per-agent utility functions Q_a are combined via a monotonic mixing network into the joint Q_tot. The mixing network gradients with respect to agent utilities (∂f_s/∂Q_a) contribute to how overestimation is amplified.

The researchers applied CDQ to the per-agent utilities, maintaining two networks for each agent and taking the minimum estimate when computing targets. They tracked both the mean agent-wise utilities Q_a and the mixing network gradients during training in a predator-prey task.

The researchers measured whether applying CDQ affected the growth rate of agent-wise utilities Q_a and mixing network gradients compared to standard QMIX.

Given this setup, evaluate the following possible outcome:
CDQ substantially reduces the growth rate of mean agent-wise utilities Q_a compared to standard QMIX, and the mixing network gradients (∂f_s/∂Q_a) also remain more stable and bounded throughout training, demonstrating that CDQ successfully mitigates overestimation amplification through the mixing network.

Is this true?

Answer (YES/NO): NO